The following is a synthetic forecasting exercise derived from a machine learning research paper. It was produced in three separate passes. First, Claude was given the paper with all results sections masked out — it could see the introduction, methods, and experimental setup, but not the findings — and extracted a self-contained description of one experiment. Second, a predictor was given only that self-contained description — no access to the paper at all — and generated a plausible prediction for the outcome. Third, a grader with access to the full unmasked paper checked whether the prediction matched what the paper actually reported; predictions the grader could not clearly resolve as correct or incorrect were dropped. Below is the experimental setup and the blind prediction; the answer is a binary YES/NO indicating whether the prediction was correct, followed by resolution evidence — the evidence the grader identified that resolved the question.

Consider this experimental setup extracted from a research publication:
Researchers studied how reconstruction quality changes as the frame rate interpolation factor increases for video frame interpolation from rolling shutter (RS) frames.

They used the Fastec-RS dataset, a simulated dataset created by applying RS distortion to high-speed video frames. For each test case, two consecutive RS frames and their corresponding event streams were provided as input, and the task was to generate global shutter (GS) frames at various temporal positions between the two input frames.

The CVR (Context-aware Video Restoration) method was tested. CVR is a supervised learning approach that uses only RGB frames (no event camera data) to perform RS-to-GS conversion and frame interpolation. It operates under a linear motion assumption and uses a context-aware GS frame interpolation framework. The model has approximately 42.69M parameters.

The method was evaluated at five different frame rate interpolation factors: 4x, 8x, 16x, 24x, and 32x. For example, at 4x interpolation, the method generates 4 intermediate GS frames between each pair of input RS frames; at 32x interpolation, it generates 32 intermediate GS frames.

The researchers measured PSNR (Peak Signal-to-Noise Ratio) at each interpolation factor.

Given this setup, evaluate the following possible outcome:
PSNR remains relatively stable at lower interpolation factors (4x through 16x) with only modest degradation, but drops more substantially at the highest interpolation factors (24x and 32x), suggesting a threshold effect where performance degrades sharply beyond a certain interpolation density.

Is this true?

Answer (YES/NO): NO